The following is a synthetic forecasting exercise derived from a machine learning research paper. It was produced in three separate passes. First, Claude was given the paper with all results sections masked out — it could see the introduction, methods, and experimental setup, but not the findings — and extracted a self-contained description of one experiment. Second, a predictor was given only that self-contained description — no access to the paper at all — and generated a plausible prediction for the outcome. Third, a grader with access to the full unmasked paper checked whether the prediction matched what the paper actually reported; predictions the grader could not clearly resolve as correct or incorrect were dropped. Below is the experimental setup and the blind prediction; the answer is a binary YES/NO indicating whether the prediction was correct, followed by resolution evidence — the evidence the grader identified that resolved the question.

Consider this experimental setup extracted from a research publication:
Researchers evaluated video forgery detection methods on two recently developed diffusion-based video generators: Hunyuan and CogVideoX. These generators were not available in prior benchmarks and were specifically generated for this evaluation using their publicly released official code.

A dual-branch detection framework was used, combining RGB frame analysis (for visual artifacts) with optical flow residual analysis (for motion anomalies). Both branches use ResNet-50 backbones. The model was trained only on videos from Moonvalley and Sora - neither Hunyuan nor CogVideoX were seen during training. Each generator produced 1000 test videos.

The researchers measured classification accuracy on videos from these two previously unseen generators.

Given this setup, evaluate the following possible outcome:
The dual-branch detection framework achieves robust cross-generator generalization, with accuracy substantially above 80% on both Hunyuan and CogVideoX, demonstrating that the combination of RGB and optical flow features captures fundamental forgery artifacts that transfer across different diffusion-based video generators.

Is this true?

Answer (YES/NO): YES